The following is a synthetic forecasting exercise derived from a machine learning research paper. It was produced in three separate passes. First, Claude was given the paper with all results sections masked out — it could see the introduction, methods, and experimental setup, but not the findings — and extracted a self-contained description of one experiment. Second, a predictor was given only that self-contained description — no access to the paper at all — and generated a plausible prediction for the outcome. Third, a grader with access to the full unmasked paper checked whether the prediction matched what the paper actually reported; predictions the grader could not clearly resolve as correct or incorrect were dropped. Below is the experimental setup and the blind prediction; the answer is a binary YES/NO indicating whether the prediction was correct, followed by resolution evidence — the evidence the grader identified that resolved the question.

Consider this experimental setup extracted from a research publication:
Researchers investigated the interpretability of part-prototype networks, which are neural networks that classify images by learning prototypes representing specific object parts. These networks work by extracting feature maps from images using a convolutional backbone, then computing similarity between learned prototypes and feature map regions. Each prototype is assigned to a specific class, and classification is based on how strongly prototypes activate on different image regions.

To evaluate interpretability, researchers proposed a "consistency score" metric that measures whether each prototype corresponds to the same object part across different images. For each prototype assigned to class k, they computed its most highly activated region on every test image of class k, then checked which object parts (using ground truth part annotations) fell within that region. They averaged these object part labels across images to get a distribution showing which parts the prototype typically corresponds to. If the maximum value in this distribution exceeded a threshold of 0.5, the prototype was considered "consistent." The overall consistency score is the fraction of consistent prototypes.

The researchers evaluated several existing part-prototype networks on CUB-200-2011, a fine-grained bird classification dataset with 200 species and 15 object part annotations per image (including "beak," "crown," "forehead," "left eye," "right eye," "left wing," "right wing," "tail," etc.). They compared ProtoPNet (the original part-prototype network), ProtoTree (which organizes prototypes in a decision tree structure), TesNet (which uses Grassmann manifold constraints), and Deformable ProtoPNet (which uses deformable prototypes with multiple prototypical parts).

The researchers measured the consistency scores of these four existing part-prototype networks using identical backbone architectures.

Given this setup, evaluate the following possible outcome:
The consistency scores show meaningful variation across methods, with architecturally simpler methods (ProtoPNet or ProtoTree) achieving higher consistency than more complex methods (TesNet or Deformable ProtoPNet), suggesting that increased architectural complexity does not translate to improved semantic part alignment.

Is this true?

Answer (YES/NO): NO